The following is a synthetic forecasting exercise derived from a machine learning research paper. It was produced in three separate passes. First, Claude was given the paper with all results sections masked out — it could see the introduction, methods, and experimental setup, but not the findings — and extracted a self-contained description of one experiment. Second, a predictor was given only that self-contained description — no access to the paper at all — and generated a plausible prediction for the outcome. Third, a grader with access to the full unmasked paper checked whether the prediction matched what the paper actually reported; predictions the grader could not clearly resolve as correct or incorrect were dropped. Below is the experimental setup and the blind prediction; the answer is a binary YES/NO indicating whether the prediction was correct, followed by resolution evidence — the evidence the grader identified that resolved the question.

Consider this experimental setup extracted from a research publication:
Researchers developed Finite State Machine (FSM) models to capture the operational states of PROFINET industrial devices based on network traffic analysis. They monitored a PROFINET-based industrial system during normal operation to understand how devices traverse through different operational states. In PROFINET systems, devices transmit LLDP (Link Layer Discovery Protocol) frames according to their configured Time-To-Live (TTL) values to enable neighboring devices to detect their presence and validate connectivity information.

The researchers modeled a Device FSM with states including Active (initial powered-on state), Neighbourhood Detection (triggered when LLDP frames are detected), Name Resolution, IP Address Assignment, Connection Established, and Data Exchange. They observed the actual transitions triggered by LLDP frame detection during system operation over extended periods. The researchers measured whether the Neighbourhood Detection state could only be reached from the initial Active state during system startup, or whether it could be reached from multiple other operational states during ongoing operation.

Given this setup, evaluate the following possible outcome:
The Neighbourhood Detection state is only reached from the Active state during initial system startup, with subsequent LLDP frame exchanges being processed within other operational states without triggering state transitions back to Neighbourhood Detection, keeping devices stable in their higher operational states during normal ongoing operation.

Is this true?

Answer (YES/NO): NO